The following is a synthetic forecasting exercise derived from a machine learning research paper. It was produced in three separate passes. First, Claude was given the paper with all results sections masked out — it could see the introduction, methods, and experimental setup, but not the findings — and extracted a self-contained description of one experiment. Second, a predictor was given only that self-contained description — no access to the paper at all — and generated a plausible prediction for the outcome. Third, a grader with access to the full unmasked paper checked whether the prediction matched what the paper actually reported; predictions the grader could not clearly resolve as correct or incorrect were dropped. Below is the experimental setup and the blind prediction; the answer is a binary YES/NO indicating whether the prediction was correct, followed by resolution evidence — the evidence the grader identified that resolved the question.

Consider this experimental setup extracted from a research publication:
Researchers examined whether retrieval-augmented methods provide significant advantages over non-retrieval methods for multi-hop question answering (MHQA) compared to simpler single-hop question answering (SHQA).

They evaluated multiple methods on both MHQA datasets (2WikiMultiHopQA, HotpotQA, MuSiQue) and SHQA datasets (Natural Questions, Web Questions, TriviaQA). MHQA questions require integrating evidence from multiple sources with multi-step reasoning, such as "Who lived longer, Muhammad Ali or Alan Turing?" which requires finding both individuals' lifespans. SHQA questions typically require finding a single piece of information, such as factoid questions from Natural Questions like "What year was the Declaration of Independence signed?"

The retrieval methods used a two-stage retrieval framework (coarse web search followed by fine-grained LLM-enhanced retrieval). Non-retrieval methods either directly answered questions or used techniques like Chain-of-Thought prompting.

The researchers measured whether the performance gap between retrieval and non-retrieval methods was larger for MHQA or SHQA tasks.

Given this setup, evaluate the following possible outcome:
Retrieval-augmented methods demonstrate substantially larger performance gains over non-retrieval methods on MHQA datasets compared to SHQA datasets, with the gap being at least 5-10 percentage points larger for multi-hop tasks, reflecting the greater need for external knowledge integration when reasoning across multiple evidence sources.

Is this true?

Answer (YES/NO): YES